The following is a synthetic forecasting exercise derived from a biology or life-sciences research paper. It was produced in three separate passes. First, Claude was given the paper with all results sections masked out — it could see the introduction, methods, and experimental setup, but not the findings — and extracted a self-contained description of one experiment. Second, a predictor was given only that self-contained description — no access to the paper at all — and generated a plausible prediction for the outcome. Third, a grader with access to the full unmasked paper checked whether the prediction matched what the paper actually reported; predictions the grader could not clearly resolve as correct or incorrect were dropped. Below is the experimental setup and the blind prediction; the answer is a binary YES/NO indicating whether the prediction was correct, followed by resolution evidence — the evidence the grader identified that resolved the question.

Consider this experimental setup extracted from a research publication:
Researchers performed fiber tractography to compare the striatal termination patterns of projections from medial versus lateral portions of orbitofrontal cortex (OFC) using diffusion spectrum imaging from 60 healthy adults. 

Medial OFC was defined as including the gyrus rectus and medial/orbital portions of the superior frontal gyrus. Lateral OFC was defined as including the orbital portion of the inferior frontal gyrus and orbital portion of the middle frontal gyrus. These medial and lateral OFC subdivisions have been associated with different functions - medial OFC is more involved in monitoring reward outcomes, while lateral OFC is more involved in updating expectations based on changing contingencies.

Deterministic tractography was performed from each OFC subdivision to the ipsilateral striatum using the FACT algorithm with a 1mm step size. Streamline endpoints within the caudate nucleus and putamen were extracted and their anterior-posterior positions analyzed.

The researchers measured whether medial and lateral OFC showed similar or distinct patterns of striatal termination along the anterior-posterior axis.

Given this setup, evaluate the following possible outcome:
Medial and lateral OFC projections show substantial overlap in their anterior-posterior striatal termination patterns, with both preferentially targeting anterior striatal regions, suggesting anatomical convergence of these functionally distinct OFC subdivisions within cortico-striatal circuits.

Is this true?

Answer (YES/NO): YES